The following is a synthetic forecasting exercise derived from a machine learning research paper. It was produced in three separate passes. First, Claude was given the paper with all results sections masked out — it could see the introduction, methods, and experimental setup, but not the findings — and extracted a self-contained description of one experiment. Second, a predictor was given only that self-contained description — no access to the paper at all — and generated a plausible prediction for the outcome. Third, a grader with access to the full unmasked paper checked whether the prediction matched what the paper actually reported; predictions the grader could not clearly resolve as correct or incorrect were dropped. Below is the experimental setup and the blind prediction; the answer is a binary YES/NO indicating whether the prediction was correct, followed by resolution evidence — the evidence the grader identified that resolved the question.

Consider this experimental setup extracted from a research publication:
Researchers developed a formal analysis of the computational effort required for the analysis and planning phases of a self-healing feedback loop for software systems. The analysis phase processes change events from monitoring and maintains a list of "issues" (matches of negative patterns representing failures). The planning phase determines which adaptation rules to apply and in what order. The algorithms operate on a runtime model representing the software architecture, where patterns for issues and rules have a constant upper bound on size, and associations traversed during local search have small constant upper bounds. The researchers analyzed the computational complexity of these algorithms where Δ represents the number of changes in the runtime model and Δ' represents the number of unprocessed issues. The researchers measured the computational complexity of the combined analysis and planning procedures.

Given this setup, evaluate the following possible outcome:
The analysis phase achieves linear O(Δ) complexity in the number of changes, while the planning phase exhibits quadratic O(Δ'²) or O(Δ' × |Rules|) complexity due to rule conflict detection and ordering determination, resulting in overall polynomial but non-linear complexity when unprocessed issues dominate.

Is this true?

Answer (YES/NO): NO